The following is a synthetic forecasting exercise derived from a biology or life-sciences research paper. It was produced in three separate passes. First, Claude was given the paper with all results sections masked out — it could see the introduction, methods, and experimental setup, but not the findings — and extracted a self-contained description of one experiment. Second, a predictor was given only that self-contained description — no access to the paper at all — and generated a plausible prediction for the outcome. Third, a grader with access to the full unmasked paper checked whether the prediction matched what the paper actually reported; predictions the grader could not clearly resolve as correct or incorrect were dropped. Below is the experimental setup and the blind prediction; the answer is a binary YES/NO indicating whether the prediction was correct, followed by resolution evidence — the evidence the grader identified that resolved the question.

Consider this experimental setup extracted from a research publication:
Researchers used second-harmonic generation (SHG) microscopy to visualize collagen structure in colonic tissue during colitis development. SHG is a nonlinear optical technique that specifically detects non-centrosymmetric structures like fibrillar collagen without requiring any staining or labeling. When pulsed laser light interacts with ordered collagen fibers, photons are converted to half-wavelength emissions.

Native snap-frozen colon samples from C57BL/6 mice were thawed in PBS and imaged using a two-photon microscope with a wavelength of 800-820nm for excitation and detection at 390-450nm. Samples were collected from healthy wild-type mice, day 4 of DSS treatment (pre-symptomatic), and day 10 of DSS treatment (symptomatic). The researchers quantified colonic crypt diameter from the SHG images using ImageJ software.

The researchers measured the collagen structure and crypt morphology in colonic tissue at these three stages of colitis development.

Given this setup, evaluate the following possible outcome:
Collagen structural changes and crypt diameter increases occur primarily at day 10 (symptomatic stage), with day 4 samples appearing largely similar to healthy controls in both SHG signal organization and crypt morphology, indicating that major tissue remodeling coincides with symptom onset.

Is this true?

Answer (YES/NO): NO